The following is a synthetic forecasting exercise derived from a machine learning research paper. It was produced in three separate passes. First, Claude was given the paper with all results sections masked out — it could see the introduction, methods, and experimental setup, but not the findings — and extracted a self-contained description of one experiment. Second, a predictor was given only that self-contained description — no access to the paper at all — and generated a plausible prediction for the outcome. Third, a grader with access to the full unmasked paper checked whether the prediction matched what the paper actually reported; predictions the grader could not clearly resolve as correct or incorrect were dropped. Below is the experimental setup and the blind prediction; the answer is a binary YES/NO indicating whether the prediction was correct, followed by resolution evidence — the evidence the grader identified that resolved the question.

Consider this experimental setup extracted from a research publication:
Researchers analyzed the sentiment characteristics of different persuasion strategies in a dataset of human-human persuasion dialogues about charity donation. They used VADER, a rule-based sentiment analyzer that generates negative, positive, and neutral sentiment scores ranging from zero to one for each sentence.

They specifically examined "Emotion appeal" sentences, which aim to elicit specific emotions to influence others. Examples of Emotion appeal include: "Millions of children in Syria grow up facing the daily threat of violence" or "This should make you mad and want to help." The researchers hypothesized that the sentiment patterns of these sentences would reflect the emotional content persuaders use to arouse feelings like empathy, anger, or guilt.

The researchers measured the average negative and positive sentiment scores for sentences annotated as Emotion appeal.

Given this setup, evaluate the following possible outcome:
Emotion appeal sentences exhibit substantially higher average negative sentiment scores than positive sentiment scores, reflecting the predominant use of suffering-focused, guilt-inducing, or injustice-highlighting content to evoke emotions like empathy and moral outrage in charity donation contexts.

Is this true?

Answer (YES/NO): YES